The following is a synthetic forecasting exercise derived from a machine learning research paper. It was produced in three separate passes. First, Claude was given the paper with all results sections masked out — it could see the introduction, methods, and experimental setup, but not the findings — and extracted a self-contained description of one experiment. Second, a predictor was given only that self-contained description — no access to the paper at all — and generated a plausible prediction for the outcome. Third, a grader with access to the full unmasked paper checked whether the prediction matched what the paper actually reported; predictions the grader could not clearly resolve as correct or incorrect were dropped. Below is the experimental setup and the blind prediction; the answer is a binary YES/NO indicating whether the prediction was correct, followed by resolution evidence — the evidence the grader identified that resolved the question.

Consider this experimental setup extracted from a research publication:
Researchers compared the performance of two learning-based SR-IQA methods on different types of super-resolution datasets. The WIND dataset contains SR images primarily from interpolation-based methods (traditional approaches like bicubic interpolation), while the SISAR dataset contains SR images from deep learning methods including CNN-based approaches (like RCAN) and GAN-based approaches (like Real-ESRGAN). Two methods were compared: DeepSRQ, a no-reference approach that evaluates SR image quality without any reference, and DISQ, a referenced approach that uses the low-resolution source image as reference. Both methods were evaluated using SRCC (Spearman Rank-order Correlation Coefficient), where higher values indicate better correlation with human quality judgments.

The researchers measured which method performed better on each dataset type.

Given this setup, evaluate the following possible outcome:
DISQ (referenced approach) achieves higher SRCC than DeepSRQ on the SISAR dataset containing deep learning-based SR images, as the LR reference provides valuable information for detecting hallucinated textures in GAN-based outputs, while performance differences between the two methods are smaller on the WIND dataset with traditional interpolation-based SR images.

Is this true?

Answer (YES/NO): NO